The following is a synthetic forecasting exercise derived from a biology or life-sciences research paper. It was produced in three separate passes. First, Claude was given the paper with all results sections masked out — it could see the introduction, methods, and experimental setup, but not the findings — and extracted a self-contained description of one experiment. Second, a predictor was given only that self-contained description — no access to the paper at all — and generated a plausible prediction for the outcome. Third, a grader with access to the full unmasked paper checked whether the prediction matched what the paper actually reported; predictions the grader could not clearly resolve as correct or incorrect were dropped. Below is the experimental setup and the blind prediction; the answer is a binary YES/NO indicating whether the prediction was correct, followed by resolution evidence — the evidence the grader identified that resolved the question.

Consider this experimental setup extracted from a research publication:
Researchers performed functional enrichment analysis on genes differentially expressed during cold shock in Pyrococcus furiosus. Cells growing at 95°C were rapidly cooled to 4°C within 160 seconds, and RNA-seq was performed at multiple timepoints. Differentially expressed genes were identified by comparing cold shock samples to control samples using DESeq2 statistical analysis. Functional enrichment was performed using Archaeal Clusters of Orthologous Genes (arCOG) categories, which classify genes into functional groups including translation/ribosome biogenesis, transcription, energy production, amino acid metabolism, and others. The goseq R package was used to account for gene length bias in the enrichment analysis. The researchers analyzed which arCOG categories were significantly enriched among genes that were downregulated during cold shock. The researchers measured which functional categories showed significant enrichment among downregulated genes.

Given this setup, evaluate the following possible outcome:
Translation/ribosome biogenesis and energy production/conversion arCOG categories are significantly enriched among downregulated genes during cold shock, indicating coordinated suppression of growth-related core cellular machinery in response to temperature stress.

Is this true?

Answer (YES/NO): NO